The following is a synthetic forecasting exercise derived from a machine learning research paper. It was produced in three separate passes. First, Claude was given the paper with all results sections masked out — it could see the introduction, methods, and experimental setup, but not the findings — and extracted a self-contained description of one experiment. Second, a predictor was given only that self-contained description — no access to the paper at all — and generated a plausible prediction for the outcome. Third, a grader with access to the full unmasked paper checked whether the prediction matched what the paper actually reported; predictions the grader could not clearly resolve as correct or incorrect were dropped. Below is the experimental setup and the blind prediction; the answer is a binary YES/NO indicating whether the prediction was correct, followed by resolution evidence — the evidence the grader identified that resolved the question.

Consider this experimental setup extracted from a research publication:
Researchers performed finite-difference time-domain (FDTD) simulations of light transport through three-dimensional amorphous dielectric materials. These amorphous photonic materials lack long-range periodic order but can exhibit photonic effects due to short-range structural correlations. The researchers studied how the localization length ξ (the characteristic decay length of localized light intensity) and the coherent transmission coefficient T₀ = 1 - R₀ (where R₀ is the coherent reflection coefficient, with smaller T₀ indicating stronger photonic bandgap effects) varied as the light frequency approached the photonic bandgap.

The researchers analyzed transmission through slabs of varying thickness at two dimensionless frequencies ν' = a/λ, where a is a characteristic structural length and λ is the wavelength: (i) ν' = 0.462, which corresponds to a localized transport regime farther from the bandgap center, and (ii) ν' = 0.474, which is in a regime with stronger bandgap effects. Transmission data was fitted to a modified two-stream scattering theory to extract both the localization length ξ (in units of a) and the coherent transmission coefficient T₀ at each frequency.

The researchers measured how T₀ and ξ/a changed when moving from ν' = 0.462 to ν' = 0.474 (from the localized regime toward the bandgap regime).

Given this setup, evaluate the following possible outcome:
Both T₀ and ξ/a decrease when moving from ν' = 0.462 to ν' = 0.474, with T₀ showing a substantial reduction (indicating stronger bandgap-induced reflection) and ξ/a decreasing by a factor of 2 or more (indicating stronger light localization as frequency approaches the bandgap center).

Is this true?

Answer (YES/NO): NO